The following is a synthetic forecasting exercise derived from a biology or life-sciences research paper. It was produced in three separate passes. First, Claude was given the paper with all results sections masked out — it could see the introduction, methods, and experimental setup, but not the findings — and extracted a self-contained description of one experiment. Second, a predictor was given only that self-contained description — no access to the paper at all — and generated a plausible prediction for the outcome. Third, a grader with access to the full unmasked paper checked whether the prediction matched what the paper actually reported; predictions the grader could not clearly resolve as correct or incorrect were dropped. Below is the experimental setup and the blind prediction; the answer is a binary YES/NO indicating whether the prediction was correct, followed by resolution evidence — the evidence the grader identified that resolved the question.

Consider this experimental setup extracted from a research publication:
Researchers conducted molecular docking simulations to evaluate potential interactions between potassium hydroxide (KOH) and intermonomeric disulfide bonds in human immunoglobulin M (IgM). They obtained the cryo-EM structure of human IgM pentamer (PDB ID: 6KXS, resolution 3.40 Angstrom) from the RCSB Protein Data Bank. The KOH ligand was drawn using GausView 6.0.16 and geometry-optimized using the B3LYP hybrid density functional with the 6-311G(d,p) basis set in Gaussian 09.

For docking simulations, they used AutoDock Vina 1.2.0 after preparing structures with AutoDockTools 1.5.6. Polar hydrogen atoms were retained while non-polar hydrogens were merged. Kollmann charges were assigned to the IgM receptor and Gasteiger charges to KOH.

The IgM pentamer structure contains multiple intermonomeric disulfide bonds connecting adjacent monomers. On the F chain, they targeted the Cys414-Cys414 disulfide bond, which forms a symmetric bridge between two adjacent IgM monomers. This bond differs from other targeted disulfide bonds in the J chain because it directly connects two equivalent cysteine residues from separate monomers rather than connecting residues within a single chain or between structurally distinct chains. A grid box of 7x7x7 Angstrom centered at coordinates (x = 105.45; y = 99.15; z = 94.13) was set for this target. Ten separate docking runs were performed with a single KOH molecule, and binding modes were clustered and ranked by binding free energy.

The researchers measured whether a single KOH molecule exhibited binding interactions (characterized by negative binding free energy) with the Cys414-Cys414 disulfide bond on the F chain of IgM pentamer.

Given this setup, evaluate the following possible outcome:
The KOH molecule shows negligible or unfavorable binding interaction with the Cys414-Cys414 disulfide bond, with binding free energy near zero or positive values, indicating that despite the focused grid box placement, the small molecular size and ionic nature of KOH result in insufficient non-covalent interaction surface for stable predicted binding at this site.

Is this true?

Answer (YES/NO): NO